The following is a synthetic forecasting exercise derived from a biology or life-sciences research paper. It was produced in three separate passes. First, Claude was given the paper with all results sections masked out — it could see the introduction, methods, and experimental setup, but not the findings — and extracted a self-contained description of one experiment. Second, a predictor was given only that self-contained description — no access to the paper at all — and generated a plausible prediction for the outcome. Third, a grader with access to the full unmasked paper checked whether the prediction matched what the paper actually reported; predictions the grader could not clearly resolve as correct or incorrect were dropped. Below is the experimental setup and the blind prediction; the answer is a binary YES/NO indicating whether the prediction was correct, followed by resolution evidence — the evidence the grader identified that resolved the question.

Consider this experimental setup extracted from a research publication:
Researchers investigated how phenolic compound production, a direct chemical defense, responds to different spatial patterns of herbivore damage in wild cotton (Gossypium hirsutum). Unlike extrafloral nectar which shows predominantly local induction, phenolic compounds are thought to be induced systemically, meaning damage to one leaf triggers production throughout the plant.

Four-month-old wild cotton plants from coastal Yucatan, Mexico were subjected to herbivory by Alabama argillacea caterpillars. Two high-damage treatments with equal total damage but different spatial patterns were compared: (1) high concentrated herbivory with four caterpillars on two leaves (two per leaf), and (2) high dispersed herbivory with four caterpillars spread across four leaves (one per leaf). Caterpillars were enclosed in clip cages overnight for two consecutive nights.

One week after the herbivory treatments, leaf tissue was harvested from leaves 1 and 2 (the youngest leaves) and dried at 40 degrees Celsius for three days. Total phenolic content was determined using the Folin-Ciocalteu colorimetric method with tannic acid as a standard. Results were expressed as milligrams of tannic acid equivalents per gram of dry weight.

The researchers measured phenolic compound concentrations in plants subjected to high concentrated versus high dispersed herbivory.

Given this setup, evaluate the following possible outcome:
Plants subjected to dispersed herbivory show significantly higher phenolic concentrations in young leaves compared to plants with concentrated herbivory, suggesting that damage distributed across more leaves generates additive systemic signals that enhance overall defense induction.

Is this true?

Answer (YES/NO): NO